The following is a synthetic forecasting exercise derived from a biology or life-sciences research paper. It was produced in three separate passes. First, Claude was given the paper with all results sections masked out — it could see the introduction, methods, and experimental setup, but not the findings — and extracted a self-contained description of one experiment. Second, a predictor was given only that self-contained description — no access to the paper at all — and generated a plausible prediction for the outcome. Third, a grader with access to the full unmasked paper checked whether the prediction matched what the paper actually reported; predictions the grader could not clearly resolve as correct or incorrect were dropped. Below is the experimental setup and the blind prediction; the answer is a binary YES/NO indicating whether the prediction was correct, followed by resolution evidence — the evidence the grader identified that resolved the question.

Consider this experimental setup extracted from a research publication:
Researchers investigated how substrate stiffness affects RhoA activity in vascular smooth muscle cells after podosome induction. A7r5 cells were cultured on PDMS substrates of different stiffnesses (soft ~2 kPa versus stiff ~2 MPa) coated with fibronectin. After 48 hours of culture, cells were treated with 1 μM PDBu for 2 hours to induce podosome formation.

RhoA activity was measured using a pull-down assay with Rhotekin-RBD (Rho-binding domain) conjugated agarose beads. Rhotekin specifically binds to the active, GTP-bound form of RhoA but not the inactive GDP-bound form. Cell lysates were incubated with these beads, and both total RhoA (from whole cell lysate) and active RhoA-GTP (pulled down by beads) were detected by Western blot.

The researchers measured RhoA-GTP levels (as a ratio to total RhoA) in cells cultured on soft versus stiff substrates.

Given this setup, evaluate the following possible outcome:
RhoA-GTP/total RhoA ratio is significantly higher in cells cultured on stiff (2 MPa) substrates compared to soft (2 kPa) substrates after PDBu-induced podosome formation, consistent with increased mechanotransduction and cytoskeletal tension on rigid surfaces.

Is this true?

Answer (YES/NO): YES